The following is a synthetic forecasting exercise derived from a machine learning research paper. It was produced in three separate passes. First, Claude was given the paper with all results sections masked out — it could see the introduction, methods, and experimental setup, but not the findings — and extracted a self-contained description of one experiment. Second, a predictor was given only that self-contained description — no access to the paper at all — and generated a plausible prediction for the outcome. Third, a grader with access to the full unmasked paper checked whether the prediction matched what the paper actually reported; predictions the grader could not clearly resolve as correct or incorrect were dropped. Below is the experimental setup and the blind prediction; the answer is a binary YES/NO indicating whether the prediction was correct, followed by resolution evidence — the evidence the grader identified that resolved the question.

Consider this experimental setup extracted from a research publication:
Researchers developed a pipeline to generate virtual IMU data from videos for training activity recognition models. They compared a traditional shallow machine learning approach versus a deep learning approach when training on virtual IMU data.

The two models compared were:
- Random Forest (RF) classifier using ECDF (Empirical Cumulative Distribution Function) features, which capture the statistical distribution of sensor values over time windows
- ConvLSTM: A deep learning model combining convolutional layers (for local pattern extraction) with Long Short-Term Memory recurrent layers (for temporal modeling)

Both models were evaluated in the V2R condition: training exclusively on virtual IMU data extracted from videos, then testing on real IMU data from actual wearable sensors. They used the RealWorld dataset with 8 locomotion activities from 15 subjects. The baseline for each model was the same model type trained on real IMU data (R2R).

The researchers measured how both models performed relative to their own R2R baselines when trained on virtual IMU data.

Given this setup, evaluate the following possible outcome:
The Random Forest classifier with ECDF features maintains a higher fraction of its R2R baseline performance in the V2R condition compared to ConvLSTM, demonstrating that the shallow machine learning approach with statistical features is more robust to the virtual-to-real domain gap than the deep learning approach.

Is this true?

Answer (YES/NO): YES